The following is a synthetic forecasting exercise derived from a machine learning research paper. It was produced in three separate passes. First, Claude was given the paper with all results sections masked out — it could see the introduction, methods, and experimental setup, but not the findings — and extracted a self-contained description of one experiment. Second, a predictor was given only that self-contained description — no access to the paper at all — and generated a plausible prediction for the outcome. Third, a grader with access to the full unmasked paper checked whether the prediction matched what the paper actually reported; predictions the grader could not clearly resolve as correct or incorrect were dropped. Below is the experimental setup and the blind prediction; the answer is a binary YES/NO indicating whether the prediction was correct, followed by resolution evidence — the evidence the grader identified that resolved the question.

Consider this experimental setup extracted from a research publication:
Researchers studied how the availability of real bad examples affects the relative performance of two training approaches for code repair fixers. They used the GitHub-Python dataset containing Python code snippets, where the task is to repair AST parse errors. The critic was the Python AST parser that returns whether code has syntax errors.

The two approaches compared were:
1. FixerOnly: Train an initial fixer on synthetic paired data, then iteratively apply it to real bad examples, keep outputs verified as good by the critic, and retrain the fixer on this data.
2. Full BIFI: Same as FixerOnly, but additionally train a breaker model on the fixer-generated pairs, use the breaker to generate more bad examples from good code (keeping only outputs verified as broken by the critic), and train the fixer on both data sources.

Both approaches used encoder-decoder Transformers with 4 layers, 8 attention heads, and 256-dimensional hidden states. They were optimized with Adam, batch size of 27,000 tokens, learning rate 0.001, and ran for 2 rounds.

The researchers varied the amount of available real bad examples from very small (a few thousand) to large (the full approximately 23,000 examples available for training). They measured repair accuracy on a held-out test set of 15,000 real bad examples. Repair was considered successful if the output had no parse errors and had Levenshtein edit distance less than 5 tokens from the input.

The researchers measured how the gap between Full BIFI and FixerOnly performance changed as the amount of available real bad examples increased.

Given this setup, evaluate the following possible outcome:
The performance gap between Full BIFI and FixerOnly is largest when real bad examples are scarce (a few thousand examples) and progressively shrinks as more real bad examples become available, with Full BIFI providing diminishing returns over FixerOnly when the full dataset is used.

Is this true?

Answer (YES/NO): YES